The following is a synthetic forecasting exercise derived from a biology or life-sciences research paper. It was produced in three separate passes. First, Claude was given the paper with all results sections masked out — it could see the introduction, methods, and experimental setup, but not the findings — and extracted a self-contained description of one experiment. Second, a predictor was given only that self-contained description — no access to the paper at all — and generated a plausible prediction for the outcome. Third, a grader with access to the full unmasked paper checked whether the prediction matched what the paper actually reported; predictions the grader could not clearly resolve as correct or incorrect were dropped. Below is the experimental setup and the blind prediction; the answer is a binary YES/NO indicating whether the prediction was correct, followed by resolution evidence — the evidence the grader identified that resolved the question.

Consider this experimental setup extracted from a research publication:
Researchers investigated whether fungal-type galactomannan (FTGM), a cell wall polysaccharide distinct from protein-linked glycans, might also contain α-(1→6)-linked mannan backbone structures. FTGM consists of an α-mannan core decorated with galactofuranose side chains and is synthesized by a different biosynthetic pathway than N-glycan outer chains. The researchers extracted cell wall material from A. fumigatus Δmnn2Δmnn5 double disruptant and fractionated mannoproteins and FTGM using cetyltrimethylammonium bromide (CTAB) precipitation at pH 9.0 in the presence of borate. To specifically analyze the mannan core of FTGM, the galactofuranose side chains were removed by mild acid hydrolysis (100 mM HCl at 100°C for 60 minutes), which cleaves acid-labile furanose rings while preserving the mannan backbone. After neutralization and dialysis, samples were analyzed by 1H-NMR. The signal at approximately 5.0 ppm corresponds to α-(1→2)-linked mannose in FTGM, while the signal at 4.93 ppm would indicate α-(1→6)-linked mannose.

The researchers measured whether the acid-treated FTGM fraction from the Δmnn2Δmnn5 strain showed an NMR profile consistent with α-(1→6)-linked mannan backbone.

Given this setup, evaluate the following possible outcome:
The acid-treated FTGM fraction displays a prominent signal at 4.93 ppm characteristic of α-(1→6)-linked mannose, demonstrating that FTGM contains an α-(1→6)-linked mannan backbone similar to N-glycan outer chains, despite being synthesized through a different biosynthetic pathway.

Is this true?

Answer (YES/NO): NO